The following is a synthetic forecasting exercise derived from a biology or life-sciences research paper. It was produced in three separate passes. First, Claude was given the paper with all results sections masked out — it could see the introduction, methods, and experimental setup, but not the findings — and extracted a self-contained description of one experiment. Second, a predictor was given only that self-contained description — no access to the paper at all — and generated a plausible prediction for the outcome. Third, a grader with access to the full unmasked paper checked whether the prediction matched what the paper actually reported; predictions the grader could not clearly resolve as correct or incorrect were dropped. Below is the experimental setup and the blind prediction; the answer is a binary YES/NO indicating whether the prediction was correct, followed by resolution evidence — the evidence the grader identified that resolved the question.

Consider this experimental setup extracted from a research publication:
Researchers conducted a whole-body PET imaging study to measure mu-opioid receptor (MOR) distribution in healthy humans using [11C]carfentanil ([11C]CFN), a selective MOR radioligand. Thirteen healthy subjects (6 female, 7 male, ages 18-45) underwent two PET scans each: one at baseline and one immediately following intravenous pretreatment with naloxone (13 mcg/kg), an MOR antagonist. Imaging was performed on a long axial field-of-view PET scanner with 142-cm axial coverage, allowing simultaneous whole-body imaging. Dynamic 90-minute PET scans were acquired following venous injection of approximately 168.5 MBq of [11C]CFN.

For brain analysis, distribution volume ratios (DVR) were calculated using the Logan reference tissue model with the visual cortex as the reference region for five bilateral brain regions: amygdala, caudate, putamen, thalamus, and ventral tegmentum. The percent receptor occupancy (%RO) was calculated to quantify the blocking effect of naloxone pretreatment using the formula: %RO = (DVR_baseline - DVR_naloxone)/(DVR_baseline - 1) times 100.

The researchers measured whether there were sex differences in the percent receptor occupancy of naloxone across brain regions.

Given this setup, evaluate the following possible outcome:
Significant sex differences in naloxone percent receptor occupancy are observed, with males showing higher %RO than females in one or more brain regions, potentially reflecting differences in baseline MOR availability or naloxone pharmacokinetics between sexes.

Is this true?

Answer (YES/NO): NO